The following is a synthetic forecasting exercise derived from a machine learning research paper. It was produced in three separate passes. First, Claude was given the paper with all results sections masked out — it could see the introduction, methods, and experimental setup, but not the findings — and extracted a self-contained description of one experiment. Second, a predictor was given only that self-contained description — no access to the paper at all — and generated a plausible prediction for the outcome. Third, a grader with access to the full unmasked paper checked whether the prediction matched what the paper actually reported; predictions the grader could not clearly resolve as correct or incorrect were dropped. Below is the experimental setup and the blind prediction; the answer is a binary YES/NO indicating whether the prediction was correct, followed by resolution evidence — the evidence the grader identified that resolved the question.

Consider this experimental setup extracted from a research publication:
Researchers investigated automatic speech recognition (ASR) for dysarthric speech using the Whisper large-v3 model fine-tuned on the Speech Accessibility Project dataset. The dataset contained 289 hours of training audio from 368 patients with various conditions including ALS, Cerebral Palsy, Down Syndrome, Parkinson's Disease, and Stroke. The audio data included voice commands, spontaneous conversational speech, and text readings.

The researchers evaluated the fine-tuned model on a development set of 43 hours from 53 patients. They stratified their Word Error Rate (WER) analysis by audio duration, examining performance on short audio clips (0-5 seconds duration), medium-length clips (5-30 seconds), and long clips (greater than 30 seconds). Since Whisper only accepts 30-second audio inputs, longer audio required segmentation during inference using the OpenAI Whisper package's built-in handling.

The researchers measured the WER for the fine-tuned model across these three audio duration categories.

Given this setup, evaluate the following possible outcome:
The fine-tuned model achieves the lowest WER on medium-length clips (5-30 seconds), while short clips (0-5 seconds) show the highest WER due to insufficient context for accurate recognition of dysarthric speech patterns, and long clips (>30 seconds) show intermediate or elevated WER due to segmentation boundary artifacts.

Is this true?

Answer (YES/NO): NO